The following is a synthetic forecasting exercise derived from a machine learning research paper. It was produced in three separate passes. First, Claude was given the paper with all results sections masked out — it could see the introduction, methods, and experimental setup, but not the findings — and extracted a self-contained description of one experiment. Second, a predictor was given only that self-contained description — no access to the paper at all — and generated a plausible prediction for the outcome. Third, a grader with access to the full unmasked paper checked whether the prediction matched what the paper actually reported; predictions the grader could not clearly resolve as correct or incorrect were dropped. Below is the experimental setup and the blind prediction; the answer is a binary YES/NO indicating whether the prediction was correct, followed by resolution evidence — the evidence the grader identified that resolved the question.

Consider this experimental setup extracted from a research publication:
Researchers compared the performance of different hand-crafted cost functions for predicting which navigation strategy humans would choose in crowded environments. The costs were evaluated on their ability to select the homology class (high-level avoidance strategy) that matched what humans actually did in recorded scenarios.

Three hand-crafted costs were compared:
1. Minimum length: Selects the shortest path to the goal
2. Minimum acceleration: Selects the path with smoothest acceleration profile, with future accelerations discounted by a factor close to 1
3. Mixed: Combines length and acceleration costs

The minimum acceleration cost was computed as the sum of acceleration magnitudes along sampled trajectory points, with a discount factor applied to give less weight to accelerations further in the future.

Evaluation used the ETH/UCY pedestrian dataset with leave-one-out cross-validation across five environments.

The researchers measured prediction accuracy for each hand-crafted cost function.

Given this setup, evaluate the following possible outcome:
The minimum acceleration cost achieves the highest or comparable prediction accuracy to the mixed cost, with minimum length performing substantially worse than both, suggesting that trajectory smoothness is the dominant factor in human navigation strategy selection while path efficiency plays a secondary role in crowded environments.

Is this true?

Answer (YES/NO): NO